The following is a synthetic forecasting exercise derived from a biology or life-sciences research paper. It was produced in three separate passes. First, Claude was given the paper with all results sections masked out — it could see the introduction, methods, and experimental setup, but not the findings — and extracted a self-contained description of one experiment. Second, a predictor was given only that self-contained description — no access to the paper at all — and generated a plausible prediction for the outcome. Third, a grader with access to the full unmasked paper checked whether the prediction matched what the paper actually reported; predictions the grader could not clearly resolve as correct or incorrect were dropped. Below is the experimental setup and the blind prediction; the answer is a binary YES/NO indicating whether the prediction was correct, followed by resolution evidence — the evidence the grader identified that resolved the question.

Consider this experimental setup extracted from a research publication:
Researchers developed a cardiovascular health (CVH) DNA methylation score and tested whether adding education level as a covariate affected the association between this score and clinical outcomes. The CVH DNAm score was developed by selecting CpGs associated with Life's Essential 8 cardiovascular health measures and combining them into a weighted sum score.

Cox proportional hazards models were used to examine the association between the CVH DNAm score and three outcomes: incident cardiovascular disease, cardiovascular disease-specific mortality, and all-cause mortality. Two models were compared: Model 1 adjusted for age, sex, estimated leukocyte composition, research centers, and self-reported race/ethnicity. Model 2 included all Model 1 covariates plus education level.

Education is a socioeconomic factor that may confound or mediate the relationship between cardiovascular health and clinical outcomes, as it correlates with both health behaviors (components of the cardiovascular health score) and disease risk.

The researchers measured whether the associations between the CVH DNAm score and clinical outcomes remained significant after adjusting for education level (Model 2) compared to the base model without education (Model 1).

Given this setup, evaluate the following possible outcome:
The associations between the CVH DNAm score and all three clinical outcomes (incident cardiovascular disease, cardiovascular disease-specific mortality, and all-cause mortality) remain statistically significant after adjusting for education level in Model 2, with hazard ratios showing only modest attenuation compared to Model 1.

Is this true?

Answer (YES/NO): YES